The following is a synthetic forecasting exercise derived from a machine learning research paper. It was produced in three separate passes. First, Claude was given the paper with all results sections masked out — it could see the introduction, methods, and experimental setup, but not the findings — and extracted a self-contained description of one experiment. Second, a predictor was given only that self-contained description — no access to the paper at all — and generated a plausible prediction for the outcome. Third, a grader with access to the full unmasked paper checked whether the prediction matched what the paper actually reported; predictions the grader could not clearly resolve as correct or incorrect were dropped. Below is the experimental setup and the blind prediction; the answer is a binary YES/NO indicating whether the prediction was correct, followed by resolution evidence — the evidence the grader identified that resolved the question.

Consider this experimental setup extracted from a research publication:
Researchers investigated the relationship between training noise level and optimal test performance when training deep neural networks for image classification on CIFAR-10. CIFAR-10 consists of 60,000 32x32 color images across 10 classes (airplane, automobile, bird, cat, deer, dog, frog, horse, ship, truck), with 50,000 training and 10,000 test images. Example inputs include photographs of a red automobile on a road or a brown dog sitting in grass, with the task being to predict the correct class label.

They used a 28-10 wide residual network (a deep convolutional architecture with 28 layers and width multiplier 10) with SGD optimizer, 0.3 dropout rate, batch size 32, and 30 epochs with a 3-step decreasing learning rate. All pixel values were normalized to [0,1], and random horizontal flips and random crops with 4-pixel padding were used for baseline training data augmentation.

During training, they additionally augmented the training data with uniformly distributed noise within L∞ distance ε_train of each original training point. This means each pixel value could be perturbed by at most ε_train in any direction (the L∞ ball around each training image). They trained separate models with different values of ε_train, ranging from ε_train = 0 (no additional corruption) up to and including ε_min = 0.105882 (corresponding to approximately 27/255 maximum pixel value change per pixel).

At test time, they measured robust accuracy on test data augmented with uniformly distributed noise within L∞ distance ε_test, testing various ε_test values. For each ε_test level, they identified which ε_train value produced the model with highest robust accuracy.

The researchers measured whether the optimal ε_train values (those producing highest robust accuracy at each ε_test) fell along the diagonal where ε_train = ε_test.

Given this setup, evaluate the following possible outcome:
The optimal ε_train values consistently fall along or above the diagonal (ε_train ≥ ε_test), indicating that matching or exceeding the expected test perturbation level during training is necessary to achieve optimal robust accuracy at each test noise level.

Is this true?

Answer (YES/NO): NO